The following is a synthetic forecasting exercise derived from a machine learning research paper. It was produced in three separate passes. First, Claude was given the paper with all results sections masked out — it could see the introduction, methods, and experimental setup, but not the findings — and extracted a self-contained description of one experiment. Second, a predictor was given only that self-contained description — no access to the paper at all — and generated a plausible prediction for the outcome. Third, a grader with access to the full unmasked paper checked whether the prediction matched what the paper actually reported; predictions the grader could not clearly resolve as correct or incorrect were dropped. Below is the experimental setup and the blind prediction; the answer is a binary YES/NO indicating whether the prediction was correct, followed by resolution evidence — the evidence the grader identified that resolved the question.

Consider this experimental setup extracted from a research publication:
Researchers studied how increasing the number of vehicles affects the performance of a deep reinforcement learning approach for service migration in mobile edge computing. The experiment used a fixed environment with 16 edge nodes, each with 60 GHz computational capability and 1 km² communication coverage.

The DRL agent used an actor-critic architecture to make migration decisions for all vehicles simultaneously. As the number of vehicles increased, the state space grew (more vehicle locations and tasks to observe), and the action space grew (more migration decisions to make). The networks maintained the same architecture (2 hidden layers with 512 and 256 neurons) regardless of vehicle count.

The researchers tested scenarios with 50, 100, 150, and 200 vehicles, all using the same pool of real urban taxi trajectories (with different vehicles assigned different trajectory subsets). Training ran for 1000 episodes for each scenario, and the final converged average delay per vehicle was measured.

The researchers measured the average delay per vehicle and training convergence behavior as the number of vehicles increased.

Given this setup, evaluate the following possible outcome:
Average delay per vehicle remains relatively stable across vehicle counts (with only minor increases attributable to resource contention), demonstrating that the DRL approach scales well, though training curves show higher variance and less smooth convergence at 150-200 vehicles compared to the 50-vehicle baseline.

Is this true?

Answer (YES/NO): NO